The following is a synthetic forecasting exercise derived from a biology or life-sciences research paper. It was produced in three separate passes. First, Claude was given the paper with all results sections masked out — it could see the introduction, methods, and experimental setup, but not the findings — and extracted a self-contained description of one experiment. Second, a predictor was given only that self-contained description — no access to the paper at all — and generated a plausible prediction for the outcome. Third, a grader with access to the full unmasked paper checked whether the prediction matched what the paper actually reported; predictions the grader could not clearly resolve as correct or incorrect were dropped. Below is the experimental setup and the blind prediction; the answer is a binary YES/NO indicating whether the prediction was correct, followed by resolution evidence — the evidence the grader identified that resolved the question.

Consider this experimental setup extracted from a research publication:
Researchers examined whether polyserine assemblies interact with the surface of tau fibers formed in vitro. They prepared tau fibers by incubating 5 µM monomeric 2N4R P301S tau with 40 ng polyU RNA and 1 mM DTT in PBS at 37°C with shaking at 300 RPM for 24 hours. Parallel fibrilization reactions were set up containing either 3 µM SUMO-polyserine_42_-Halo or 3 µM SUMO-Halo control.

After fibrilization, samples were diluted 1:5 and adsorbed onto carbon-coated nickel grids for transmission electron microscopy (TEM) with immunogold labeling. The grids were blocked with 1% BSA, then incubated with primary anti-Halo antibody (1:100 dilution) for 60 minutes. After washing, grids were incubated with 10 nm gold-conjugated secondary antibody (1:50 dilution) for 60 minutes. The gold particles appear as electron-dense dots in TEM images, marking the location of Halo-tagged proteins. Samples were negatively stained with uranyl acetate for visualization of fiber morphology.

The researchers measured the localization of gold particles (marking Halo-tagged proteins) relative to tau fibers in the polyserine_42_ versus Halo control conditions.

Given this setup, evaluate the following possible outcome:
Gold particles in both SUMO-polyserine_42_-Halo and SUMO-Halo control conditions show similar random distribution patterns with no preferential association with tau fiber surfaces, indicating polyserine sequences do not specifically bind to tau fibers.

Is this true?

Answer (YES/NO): NO